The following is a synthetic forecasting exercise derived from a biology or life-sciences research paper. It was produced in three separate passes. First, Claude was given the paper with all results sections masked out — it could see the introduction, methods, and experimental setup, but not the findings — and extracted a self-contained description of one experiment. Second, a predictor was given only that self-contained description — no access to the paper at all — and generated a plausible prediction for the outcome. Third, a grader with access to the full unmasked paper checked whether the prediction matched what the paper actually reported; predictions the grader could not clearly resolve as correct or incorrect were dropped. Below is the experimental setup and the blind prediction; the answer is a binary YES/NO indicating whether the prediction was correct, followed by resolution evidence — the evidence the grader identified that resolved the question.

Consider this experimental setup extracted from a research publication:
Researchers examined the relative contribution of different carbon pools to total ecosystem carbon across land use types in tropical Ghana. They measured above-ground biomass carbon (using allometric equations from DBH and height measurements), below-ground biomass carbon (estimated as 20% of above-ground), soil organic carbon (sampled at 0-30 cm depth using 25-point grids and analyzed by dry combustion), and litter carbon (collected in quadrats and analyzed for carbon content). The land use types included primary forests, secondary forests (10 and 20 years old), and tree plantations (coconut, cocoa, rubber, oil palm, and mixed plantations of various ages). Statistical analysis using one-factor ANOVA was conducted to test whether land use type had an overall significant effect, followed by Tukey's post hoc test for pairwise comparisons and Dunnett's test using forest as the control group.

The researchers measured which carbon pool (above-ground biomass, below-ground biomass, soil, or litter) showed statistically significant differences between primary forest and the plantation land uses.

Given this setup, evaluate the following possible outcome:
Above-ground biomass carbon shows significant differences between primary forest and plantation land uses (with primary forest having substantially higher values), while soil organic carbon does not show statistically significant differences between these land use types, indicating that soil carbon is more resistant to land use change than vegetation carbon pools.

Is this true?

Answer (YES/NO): NO